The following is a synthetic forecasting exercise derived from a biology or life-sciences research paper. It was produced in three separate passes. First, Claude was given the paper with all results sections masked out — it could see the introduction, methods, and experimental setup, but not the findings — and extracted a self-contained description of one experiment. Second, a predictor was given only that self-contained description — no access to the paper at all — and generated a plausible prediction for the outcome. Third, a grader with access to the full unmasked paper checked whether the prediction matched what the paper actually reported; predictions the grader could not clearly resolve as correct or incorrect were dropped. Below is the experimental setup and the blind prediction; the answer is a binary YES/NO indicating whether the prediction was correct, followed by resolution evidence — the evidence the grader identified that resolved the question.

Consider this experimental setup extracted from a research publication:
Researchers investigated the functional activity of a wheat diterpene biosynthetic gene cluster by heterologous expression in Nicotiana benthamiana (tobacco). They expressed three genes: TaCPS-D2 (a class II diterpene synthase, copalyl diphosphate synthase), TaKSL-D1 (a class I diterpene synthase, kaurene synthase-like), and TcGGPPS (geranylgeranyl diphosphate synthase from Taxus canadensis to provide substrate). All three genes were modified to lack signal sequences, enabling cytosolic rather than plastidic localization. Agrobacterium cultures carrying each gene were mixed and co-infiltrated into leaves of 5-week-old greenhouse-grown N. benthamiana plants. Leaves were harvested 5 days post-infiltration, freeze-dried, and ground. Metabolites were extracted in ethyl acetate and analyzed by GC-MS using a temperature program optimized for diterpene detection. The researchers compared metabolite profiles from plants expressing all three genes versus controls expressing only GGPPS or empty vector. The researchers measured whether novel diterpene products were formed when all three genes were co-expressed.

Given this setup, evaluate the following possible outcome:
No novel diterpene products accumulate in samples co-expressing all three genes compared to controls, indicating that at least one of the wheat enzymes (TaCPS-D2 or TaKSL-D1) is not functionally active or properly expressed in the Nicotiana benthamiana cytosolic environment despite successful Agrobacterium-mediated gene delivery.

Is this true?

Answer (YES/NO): NO